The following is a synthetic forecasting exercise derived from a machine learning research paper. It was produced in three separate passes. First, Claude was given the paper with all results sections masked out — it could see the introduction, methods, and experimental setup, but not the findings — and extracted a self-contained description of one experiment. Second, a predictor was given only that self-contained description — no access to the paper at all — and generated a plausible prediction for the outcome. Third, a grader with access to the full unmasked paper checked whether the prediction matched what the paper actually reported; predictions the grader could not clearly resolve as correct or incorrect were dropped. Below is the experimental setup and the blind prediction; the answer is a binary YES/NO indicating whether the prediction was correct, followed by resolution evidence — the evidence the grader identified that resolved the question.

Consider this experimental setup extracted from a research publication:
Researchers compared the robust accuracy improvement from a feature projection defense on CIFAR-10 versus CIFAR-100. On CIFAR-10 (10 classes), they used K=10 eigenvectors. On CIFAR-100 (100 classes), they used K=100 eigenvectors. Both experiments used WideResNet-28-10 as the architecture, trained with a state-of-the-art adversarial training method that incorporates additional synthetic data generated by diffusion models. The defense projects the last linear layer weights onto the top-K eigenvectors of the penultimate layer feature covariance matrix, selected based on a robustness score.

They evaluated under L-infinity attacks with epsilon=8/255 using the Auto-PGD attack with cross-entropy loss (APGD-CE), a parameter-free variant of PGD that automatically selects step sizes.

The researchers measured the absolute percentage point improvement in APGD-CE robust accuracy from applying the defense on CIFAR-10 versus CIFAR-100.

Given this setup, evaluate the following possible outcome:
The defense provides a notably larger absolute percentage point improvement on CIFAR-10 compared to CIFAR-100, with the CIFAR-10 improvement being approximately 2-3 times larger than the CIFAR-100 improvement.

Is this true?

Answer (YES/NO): NO